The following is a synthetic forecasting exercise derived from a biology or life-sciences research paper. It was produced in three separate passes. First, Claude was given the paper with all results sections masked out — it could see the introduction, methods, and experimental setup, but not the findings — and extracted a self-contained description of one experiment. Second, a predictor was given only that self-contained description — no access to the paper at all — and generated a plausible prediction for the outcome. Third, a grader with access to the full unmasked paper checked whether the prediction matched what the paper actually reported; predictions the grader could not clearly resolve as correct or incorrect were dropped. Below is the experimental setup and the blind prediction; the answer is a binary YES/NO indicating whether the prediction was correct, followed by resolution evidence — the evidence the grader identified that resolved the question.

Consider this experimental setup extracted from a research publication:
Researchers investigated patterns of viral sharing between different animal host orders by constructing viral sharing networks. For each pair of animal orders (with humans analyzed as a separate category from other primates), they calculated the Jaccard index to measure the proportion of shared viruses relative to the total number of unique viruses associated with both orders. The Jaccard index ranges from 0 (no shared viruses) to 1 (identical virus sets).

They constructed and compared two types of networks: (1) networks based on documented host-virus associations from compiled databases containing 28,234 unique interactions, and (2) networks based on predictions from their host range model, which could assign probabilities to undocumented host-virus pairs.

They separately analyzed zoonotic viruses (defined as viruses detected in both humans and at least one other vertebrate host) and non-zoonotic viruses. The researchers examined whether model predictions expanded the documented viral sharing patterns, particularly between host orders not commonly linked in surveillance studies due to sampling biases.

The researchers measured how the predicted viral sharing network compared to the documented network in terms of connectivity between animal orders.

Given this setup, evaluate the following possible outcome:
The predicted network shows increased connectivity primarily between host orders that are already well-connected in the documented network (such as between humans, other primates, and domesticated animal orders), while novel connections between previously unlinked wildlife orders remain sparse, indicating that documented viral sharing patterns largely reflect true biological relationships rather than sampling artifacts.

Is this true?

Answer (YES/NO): NO